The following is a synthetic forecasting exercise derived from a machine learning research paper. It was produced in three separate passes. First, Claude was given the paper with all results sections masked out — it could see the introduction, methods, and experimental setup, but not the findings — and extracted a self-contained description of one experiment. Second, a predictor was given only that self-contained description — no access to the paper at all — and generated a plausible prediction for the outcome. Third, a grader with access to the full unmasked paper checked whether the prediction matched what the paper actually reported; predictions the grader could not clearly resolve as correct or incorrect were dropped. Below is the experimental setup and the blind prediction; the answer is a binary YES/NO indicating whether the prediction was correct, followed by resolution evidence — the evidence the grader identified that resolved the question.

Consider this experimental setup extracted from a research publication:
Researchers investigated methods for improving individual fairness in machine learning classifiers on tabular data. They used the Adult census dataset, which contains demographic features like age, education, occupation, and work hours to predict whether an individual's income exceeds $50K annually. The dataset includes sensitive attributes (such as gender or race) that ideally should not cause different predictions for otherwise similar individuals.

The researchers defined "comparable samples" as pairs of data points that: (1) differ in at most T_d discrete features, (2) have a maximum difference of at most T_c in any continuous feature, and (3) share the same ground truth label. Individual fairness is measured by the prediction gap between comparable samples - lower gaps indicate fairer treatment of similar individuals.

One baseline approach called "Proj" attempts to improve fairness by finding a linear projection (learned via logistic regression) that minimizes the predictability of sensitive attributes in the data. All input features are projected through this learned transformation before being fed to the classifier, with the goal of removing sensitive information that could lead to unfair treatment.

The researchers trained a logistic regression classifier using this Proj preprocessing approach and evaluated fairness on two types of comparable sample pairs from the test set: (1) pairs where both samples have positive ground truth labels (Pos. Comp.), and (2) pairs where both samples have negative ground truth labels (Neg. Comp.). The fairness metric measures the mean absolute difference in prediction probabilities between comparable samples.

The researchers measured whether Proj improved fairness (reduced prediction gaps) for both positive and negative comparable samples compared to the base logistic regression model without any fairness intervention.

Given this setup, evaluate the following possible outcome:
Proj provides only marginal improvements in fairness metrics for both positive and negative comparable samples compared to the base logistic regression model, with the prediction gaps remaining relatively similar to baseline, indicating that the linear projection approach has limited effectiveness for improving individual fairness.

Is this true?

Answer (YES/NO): NO